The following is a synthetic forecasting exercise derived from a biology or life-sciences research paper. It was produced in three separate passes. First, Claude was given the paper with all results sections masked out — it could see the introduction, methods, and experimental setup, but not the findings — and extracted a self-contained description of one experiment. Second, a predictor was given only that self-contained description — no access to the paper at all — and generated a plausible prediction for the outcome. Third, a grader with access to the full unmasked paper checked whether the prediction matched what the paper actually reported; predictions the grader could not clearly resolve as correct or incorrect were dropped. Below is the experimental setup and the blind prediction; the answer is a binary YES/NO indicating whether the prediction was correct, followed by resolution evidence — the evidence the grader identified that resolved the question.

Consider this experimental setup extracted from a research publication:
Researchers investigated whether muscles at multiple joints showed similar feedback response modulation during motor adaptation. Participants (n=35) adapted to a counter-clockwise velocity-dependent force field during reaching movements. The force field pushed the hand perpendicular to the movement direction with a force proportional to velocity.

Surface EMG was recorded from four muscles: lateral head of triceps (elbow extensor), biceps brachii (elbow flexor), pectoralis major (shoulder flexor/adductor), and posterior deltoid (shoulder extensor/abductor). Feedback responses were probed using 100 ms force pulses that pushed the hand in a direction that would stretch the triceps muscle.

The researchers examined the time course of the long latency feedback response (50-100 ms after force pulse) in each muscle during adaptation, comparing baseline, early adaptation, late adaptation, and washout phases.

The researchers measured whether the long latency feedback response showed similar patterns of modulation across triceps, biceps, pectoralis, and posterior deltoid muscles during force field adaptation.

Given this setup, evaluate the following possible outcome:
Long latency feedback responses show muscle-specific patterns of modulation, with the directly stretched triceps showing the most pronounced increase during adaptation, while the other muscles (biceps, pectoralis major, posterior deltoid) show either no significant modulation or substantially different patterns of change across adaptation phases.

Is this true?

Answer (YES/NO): YES